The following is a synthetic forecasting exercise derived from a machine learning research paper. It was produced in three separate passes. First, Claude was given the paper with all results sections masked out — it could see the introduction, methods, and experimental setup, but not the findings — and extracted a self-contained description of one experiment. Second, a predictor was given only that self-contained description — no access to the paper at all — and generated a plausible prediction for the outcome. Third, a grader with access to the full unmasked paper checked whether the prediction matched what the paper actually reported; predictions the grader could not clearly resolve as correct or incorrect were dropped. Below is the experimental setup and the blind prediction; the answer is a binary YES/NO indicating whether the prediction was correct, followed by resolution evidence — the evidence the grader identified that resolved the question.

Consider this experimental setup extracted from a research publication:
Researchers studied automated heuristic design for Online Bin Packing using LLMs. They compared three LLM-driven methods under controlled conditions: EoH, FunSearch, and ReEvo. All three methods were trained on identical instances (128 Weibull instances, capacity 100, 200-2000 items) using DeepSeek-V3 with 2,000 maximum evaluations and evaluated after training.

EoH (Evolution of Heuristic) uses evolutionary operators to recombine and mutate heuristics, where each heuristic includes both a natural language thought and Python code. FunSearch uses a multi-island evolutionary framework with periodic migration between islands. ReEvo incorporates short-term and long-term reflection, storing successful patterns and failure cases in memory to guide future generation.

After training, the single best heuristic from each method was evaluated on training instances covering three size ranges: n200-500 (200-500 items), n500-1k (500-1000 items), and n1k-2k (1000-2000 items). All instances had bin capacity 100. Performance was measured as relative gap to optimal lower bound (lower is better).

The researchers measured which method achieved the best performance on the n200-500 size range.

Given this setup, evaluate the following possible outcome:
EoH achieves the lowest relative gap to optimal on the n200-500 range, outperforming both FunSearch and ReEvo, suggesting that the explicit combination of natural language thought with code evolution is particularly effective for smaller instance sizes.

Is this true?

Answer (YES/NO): NO